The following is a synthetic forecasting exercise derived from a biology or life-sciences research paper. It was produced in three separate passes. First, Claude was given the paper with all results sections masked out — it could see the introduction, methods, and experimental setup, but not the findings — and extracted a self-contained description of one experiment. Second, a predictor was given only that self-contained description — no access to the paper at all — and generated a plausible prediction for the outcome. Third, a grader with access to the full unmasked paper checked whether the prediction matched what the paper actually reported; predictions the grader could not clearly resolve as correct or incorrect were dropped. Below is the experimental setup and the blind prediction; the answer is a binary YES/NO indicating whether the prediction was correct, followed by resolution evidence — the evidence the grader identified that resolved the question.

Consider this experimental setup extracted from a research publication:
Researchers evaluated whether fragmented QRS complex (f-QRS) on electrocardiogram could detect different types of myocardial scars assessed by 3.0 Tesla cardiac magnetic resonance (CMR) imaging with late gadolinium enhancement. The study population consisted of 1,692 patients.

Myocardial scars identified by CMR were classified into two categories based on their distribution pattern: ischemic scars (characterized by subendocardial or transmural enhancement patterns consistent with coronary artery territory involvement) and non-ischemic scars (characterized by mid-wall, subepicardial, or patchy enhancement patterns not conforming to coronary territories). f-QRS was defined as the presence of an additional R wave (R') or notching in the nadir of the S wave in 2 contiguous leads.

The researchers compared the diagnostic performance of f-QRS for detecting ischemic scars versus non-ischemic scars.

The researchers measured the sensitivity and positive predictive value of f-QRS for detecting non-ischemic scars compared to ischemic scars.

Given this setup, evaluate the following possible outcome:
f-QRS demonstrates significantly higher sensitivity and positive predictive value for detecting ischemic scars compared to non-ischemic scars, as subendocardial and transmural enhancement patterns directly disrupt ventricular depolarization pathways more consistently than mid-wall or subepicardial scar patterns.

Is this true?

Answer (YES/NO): NO